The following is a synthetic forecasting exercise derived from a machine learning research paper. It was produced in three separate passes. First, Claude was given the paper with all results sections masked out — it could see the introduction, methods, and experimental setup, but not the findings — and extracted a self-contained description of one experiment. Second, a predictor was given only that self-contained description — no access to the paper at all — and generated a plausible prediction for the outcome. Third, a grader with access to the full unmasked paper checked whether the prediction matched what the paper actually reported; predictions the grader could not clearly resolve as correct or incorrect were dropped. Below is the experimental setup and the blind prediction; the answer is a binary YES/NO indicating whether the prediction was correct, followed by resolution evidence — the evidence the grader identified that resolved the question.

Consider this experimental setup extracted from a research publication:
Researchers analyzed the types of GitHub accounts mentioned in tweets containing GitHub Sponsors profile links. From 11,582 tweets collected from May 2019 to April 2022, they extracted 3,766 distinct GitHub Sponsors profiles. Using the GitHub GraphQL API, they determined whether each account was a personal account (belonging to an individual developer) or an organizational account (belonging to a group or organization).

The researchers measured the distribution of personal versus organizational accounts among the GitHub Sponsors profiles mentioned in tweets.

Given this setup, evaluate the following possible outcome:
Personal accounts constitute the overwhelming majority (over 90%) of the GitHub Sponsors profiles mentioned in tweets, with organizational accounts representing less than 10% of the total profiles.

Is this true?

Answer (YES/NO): NO